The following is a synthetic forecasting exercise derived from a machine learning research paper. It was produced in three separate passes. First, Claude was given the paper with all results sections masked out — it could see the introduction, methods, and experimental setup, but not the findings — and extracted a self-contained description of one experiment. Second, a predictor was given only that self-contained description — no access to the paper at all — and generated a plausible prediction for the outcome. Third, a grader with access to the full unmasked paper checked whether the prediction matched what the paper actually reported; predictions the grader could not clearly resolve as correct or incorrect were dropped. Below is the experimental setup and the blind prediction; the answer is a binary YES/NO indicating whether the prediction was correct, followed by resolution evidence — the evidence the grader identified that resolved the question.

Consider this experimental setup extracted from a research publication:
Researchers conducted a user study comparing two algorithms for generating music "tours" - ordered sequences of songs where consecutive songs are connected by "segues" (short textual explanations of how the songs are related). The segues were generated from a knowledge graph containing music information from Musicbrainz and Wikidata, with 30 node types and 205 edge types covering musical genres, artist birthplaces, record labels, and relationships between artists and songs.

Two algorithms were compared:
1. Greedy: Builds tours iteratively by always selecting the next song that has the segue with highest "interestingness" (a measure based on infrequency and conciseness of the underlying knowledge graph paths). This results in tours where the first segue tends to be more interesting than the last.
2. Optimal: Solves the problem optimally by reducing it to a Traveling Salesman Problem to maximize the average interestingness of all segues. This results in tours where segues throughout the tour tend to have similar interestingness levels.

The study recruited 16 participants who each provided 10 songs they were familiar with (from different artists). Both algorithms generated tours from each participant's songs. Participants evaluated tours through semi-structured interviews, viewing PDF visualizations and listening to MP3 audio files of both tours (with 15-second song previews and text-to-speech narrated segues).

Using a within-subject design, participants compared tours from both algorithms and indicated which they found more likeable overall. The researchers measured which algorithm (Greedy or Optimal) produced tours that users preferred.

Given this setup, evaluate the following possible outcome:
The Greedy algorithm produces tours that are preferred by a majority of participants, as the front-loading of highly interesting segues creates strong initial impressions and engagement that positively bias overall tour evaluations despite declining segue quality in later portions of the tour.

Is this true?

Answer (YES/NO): YES